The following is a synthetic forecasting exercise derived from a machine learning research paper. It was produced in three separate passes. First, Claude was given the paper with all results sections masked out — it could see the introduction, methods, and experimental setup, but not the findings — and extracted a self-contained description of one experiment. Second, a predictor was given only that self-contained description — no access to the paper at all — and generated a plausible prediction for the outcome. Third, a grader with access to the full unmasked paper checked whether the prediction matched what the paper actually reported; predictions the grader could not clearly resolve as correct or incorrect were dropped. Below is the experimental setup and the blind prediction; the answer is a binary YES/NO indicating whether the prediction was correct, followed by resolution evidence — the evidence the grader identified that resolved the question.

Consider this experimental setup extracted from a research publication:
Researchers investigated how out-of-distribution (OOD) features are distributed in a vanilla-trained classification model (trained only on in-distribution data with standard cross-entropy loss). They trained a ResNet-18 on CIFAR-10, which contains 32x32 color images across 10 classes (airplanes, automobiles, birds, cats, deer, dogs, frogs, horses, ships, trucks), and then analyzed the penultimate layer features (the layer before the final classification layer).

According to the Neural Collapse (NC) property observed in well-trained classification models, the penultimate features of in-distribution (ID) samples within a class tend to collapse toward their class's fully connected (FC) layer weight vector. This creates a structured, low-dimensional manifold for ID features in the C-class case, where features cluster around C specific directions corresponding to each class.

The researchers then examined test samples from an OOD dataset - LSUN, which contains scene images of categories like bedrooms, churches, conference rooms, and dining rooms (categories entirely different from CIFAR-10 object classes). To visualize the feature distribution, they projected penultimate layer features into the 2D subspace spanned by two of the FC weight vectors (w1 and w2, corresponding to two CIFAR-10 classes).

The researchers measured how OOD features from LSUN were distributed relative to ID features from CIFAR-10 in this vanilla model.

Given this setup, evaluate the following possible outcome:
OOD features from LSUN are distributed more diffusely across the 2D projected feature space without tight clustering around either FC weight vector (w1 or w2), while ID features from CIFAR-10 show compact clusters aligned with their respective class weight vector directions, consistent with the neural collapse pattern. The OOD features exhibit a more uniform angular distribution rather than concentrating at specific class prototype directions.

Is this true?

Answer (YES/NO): NO